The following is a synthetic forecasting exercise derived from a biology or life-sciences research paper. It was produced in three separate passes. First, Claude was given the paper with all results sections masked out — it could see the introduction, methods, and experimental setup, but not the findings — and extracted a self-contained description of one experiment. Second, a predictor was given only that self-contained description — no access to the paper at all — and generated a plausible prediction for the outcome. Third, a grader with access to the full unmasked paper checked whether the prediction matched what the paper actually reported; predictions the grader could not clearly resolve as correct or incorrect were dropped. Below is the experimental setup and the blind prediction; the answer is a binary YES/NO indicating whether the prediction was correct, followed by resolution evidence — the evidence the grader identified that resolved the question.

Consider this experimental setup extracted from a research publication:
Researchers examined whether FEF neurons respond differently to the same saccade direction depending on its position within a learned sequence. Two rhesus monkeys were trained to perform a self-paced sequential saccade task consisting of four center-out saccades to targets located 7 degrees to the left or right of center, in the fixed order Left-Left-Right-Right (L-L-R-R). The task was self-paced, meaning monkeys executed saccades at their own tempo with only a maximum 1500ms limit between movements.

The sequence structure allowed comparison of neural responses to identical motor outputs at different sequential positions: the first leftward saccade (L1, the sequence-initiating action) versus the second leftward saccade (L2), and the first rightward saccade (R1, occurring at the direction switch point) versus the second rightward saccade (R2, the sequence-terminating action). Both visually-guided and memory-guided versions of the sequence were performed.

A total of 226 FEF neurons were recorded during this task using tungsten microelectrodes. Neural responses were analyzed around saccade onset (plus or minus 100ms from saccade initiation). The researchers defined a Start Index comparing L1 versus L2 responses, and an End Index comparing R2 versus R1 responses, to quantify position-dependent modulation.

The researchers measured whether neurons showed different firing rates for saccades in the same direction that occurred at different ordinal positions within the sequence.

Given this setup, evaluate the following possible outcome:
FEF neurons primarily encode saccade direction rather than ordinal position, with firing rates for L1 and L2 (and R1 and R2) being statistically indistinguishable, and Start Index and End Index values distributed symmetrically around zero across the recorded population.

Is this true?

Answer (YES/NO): NO